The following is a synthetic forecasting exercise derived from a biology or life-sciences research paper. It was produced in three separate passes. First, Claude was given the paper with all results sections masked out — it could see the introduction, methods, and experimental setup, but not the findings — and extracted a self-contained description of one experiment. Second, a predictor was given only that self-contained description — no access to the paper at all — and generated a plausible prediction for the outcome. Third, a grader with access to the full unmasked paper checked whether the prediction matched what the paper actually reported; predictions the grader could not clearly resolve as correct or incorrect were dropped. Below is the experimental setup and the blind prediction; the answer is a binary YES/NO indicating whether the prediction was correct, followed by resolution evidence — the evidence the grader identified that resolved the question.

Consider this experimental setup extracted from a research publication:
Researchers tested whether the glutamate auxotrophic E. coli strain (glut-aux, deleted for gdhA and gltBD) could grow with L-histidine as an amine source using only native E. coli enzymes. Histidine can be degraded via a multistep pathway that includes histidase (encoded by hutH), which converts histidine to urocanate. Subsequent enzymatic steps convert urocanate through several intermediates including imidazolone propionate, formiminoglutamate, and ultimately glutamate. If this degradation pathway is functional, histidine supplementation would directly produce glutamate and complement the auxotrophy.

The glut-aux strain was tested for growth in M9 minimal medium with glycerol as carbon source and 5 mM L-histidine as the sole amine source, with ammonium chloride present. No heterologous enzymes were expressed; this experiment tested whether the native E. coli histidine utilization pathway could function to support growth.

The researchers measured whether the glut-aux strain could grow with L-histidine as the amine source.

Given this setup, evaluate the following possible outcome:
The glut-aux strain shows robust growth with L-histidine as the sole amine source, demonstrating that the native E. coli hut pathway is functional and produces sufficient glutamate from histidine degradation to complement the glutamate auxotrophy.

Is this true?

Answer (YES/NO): NO